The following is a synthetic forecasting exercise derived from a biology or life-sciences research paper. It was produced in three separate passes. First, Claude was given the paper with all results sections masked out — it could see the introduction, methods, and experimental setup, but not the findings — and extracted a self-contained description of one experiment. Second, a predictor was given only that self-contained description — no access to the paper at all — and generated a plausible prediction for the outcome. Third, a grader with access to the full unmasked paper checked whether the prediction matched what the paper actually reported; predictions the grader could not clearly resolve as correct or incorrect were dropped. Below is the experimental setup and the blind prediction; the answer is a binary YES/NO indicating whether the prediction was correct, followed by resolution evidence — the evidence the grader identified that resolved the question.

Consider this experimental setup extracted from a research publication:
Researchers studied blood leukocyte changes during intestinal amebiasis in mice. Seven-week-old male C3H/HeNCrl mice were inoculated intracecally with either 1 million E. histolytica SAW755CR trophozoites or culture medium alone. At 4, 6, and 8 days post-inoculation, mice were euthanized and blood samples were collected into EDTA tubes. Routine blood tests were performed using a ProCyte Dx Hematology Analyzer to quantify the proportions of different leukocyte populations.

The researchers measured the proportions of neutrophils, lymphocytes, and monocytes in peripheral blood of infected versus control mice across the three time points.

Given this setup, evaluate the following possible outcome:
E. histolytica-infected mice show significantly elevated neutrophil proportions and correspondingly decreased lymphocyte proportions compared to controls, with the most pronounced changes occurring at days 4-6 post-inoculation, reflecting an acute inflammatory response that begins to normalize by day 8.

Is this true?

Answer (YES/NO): NO